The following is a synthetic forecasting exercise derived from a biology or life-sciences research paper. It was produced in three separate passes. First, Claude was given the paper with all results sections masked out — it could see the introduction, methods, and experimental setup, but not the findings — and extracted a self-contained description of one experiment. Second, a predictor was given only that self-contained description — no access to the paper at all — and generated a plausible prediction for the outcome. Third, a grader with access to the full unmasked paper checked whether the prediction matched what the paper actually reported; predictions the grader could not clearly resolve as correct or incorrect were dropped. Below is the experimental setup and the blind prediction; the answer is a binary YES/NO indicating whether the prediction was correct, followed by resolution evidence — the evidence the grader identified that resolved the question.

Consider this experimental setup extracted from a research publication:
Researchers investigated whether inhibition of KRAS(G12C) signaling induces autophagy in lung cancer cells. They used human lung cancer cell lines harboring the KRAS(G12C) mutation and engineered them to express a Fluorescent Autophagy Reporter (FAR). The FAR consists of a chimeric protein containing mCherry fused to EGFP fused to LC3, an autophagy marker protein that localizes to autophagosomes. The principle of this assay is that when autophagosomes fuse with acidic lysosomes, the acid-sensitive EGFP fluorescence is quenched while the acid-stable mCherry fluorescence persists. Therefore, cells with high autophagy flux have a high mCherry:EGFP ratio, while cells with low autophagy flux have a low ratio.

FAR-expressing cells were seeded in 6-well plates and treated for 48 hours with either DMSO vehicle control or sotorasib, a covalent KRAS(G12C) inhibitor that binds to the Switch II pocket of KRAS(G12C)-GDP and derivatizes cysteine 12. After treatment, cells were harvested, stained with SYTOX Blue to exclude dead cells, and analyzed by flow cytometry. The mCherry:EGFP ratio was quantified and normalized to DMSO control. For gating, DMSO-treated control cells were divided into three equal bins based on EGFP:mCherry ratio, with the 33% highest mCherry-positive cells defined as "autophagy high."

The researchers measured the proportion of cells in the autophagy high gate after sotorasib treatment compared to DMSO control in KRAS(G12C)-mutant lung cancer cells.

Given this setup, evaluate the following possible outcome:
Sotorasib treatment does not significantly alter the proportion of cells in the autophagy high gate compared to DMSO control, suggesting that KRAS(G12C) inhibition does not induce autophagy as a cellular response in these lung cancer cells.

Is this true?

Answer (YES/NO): NO